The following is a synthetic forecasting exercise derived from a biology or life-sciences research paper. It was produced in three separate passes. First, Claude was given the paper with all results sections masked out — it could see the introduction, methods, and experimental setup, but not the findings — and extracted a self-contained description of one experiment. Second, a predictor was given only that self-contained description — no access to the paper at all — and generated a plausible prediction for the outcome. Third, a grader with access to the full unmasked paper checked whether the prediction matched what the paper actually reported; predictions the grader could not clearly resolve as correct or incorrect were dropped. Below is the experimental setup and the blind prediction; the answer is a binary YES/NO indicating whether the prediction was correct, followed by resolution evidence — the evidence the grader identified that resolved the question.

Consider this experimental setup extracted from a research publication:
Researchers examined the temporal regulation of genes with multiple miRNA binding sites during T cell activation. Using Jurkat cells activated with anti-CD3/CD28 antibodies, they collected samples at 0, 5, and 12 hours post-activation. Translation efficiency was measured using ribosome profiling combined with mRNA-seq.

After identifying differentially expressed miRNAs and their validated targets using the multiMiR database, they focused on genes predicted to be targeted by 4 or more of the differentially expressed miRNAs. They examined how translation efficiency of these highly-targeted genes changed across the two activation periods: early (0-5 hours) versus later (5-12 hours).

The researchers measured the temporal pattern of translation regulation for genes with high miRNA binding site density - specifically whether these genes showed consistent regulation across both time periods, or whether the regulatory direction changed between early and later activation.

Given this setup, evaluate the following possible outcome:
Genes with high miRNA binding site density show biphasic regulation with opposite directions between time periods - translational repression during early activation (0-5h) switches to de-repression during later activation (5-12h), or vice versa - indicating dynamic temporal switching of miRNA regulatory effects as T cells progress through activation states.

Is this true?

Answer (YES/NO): YES